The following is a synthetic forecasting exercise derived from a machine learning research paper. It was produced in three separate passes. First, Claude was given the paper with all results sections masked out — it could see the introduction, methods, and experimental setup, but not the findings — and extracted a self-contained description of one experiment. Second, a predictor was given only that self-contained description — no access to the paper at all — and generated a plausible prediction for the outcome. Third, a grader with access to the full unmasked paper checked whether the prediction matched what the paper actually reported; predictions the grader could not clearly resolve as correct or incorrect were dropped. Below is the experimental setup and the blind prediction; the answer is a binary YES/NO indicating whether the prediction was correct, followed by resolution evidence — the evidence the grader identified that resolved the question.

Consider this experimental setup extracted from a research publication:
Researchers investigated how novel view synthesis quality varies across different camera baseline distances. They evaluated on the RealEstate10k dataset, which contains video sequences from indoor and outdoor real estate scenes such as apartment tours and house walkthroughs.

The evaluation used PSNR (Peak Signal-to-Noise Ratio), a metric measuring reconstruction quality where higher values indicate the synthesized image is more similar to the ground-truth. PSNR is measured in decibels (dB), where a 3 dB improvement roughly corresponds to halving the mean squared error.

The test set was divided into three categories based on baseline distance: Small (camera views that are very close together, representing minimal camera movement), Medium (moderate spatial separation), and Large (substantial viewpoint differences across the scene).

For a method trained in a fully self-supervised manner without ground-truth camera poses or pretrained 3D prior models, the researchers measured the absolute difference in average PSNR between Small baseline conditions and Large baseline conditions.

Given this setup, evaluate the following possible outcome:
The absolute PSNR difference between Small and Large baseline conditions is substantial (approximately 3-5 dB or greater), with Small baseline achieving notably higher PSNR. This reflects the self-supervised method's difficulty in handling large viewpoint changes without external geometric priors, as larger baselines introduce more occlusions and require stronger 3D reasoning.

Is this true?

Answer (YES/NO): YES